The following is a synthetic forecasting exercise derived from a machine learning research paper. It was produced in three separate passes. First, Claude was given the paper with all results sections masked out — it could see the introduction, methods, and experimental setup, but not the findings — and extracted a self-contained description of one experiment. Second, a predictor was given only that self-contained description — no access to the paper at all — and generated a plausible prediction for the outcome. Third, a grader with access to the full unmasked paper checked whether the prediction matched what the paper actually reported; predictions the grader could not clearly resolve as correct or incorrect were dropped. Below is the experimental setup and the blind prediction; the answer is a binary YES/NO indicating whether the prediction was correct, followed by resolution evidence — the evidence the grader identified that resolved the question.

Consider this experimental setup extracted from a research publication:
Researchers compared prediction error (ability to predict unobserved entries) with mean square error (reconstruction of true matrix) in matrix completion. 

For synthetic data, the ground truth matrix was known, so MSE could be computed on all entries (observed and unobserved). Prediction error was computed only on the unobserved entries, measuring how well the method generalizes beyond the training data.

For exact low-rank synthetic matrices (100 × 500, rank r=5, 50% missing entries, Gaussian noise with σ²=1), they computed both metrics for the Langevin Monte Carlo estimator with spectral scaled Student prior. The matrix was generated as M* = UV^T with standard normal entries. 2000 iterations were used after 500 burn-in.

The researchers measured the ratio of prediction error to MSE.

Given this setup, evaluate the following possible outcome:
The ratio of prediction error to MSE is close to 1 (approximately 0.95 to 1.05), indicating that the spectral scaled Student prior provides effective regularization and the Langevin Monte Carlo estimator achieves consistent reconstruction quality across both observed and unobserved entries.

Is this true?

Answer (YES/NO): NO